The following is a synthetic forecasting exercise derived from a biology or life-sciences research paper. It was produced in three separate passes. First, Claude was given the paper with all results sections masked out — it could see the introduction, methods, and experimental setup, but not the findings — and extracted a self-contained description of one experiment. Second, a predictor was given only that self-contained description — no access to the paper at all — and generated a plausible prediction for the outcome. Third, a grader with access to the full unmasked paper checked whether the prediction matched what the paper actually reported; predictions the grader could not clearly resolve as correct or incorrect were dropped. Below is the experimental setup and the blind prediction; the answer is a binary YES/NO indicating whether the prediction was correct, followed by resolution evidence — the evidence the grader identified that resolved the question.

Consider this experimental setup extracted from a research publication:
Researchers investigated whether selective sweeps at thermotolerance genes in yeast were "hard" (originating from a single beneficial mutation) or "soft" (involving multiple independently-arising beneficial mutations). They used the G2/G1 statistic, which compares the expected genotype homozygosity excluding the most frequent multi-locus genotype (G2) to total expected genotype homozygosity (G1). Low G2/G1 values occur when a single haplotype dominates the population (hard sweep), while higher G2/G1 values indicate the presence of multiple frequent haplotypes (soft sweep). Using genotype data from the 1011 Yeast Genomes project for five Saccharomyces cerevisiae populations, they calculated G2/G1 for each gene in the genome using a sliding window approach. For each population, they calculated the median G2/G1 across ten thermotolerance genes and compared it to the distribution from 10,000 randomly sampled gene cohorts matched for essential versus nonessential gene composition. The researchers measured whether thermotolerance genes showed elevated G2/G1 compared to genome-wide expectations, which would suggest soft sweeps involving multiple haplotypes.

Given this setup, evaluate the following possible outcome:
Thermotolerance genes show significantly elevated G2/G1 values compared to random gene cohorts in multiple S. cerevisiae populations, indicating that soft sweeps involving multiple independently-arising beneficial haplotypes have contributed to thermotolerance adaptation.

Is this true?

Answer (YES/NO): NO